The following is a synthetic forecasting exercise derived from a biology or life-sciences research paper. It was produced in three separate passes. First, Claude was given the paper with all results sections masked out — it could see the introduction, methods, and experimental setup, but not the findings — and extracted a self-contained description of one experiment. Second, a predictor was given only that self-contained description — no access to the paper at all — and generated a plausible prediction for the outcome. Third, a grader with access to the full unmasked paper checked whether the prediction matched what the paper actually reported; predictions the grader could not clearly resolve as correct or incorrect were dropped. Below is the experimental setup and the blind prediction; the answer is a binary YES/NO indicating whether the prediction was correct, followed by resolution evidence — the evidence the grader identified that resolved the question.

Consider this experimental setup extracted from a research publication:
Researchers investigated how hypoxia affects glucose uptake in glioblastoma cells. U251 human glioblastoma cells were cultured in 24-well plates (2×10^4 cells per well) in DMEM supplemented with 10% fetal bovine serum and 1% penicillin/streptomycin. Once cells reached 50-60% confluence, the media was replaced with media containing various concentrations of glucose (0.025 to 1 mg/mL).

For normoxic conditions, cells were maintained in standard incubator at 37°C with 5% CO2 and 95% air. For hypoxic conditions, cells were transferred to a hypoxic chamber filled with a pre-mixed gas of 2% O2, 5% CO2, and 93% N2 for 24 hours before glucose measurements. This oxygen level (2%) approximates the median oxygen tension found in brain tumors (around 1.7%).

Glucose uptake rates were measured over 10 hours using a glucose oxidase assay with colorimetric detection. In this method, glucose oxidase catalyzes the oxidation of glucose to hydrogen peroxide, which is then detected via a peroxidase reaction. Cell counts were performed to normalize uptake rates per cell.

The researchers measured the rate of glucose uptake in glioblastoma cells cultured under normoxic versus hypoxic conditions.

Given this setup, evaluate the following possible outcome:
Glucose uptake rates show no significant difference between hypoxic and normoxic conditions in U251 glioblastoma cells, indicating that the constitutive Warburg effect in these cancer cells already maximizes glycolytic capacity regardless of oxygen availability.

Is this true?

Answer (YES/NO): NO